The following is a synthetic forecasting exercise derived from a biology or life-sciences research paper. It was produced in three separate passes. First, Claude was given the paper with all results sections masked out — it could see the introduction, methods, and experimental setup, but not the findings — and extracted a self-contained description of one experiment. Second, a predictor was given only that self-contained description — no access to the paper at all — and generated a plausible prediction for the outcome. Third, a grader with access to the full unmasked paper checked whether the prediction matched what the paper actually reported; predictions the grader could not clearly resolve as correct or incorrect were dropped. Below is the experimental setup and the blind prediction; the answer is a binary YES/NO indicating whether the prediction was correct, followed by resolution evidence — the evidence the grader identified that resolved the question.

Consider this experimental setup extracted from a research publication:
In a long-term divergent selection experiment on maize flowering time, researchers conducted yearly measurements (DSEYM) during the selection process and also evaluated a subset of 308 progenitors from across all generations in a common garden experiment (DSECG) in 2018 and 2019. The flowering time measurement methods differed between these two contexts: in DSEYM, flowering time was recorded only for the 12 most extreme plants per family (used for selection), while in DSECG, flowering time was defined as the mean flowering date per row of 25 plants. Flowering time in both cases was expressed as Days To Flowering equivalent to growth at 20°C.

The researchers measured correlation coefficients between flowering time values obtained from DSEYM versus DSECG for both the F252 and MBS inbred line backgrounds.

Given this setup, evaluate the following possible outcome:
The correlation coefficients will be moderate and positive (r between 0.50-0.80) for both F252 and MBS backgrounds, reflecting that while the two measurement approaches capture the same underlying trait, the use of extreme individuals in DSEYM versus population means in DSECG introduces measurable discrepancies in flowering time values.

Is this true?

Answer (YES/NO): NO